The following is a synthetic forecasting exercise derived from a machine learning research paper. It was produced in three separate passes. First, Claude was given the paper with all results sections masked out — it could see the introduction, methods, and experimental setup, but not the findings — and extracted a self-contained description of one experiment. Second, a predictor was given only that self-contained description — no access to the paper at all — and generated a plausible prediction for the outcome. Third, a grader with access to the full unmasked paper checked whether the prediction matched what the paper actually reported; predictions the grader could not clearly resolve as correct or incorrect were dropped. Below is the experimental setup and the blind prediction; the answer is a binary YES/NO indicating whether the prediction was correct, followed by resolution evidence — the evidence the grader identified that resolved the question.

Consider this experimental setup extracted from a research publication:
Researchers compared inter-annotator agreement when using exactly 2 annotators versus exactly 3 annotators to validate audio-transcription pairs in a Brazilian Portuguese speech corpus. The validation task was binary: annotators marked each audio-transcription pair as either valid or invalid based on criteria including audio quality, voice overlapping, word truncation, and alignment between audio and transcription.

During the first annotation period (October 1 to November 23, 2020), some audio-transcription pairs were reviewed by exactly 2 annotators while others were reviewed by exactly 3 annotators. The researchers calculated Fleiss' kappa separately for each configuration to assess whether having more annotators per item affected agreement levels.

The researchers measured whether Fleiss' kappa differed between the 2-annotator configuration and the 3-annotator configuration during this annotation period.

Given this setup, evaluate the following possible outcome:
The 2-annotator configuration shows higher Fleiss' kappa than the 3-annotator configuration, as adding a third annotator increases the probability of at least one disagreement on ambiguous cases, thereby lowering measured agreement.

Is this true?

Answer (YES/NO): NO